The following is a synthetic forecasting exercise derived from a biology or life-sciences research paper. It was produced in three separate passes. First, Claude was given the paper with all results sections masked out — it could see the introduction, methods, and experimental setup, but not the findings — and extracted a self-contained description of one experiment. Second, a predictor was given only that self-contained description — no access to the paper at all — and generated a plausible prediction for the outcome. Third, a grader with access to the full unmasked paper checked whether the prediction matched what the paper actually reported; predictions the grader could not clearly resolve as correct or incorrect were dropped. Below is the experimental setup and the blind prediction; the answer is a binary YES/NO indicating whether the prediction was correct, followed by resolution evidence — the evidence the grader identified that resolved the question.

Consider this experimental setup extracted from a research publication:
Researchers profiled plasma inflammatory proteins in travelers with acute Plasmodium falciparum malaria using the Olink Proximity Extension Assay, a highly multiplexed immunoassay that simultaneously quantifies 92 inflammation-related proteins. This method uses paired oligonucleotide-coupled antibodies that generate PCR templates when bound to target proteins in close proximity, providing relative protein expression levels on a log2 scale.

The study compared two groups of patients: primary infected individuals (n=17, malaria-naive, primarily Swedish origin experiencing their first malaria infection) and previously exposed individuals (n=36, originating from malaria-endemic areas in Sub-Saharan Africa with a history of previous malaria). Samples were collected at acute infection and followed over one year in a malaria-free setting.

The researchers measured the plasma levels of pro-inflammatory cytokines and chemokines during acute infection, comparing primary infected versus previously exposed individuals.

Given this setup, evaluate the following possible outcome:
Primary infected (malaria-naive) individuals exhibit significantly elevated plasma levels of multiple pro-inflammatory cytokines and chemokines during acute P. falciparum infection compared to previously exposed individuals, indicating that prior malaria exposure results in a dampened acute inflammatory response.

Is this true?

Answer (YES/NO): YES